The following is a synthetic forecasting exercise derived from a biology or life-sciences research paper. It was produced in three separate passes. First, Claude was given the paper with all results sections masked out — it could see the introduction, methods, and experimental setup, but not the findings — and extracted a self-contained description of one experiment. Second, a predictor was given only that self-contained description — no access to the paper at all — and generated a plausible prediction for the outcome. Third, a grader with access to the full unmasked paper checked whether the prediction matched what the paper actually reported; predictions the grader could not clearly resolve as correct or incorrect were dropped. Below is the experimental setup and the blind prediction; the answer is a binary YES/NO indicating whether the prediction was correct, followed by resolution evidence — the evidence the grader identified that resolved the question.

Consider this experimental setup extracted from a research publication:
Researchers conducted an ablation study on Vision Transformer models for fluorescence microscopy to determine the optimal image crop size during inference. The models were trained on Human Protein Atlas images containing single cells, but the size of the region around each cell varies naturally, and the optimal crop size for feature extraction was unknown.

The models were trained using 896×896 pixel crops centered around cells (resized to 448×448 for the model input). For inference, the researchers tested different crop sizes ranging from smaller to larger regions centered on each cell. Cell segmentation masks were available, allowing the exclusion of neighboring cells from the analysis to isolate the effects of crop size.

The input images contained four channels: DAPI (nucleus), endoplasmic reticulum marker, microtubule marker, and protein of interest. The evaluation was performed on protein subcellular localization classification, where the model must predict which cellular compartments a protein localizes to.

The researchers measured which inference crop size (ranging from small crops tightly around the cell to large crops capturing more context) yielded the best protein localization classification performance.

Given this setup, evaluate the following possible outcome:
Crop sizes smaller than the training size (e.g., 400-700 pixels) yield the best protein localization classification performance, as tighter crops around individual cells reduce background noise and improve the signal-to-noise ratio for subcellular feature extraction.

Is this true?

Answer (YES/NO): YES